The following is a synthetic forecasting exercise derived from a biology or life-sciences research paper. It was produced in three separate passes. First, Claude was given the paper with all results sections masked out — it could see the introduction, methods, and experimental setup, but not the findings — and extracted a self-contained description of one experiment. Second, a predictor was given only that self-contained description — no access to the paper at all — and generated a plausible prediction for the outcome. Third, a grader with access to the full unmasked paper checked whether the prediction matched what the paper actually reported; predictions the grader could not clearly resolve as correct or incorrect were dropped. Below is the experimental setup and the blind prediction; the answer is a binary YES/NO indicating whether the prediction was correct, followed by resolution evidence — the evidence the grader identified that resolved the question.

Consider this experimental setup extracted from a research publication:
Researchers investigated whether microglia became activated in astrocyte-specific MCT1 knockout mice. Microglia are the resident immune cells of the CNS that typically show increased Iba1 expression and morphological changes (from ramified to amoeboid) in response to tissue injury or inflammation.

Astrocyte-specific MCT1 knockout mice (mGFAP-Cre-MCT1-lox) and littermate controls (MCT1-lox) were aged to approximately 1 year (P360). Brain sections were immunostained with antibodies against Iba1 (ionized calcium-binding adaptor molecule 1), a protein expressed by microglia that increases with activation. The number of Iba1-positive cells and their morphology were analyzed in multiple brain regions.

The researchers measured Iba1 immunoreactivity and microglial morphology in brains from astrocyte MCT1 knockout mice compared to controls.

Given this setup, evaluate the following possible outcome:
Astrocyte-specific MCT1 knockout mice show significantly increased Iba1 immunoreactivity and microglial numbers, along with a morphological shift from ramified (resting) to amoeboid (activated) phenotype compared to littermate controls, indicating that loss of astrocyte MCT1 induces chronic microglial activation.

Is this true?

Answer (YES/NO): NO